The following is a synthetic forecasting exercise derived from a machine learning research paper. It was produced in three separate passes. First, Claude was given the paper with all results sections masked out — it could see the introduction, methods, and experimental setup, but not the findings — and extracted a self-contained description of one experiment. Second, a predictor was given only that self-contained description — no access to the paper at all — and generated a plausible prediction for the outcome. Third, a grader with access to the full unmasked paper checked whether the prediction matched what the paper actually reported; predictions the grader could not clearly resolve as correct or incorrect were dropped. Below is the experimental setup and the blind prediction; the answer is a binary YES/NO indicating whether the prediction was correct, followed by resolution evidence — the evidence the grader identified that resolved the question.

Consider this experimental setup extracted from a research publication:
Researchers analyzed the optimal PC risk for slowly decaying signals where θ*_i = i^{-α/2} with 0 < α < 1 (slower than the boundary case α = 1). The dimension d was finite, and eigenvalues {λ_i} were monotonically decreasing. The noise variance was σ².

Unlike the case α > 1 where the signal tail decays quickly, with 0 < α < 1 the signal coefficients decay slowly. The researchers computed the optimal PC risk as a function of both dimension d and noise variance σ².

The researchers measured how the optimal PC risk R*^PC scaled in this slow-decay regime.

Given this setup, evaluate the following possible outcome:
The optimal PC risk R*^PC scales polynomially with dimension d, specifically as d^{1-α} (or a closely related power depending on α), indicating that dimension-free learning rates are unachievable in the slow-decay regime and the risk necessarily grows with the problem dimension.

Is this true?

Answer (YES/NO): YES